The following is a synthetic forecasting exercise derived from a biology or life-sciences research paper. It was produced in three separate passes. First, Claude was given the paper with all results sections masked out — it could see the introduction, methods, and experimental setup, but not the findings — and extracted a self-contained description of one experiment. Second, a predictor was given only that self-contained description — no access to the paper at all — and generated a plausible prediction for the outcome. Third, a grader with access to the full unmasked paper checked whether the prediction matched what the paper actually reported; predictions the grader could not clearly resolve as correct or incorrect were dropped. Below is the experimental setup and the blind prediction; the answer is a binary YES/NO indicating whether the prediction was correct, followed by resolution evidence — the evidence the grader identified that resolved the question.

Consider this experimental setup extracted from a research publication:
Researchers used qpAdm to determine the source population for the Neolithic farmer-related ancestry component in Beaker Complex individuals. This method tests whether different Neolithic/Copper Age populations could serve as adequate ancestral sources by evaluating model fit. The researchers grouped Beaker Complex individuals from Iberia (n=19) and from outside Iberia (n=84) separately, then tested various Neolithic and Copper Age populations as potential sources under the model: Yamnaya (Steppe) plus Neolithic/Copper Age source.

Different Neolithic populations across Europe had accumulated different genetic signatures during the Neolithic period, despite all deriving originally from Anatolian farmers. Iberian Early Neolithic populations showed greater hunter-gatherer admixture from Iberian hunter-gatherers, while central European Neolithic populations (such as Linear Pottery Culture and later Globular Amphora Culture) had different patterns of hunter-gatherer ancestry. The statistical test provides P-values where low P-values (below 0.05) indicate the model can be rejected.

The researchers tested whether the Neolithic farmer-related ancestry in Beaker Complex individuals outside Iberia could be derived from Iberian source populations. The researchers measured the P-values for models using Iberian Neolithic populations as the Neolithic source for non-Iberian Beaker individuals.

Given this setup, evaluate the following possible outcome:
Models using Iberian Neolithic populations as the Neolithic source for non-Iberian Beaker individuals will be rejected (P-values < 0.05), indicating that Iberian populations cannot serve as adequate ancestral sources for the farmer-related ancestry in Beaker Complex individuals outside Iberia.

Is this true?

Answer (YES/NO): YES